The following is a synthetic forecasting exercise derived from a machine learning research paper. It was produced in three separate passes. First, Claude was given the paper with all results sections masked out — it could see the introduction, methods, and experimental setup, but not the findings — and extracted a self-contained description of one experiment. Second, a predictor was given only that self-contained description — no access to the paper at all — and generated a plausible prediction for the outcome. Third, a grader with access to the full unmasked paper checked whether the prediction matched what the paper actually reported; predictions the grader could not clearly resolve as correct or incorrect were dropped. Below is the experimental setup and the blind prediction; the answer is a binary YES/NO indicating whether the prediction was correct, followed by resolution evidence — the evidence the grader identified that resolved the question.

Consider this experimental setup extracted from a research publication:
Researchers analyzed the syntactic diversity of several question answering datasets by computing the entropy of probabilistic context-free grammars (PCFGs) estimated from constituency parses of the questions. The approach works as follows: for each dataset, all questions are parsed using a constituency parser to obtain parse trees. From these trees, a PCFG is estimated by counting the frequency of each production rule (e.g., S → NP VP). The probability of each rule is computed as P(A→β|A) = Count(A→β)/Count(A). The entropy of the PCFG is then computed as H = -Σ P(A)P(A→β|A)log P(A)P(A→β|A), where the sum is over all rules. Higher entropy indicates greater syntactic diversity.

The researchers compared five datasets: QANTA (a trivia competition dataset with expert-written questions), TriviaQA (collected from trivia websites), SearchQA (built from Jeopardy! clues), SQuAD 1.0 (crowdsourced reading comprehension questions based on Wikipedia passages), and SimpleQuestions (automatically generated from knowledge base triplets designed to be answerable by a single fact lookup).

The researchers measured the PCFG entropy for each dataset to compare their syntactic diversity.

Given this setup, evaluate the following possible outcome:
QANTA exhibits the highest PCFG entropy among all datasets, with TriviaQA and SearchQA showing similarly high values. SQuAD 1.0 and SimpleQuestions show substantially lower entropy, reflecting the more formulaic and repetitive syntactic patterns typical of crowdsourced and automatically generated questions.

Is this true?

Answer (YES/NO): NO